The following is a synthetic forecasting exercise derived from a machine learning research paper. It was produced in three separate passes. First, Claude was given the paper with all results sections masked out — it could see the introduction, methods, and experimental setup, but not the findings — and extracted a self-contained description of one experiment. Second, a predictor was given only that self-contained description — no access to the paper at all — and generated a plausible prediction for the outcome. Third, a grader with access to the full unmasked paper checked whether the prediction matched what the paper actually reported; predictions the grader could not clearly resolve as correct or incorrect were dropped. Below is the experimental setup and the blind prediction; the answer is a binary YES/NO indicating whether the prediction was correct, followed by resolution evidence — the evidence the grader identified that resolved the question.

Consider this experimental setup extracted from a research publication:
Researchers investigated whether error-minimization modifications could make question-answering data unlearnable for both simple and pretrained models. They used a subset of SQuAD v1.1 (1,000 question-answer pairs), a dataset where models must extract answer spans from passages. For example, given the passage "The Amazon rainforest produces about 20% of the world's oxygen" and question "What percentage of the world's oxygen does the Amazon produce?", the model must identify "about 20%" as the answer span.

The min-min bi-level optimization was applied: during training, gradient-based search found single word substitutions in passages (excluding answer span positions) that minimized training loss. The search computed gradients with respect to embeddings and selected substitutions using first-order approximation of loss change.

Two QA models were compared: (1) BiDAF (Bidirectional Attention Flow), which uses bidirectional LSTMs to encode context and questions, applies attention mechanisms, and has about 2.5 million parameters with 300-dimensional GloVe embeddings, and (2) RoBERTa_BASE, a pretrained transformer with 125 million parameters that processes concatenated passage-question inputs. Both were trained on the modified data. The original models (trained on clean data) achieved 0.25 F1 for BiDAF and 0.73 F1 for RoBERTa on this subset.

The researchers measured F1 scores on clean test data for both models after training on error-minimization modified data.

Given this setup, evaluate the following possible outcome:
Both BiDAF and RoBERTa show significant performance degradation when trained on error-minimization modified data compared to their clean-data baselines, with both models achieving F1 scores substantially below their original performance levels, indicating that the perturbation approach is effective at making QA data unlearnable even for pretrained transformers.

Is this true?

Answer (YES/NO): YES